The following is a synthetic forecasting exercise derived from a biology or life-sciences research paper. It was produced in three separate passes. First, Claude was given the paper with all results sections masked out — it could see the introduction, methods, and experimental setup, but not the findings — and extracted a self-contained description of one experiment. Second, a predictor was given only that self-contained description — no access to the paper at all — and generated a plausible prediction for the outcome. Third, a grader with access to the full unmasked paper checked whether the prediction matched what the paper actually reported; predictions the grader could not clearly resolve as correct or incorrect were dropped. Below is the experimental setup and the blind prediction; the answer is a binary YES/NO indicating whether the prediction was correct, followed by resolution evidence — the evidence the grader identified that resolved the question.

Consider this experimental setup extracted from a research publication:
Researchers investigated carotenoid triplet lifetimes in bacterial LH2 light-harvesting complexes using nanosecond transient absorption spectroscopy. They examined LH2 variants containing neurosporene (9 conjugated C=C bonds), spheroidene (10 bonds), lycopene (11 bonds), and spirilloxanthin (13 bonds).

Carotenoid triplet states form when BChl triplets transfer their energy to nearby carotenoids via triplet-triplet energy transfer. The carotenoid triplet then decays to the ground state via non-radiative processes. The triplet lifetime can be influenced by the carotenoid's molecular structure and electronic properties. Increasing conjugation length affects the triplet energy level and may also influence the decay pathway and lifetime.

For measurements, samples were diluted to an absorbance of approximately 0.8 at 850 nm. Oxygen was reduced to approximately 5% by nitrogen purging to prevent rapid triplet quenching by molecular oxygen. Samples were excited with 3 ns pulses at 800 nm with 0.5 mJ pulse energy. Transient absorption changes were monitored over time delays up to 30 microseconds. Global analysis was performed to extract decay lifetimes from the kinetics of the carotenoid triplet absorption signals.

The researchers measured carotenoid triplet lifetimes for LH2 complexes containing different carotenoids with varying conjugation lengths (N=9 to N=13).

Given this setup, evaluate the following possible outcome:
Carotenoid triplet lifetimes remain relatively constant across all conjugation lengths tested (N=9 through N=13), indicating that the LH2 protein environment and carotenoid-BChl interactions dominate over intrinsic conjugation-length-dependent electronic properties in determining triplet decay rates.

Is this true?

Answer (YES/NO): NO